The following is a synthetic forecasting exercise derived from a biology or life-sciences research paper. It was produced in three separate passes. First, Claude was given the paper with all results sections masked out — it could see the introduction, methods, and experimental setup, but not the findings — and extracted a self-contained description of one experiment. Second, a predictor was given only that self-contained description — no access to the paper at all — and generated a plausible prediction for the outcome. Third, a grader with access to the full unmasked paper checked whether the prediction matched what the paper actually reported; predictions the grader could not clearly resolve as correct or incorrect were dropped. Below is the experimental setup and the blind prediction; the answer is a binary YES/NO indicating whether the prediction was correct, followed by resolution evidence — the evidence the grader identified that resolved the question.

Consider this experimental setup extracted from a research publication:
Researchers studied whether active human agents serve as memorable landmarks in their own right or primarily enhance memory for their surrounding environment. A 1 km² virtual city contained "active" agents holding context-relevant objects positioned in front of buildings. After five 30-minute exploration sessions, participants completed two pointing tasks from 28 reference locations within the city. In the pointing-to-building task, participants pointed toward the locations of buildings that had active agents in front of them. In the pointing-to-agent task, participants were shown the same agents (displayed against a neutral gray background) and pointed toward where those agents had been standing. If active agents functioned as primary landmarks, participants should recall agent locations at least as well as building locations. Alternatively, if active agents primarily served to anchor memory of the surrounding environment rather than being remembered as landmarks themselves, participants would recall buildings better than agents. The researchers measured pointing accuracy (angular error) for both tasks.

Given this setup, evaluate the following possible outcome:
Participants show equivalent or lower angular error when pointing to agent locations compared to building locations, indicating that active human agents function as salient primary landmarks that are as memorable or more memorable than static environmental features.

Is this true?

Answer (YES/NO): NO